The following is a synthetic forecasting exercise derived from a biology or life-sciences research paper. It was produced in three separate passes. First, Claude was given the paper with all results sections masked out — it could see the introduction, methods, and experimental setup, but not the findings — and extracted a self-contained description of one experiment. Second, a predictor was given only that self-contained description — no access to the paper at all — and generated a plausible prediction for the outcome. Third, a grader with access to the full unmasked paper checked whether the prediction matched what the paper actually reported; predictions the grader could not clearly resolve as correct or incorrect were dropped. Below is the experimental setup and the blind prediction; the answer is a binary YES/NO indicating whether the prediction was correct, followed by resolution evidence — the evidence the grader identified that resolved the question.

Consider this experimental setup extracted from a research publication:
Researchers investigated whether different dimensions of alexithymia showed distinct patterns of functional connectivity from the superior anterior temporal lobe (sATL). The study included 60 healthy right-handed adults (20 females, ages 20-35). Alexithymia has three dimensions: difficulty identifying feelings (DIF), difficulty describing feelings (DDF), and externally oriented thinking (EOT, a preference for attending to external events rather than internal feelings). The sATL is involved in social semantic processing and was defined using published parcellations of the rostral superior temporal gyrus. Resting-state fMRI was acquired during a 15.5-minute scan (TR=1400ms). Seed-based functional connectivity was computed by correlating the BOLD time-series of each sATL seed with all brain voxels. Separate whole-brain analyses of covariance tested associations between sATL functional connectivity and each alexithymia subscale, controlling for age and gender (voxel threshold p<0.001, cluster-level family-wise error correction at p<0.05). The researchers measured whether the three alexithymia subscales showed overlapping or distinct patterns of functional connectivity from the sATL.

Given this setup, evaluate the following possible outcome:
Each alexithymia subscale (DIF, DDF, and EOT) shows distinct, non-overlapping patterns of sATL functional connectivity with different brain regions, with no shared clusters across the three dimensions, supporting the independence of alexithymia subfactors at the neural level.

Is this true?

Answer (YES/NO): NO